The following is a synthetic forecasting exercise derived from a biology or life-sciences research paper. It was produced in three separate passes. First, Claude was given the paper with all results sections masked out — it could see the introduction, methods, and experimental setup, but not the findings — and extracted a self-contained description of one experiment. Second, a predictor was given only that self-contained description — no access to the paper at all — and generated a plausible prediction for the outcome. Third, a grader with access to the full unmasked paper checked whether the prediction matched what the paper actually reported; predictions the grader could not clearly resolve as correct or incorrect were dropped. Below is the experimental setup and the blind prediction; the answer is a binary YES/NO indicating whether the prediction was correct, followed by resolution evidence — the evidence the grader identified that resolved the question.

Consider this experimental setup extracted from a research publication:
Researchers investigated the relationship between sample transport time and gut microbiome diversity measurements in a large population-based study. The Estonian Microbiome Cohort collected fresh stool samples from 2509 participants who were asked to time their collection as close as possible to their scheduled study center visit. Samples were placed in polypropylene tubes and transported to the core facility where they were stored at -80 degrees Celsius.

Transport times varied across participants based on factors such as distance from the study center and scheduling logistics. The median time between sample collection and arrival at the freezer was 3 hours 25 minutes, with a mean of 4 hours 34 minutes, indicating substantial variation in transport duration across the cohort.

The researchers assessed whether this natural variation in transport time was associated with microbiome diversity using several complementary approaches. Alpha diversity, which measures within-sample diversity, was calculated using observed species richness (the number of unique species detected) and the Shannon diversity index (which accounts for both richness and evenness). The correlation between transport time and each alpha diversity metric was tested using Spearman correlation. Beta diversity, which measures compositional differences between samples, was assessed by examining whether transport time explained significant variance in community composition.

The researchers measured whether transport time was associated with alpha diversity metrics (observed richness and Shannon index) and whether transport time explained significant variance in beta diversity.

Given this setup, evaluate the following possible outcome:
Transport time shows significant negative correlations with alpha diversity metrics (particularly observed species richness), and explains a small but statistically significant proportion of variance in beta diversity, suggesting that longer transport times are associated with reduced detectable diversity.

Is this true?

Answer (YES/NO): NO